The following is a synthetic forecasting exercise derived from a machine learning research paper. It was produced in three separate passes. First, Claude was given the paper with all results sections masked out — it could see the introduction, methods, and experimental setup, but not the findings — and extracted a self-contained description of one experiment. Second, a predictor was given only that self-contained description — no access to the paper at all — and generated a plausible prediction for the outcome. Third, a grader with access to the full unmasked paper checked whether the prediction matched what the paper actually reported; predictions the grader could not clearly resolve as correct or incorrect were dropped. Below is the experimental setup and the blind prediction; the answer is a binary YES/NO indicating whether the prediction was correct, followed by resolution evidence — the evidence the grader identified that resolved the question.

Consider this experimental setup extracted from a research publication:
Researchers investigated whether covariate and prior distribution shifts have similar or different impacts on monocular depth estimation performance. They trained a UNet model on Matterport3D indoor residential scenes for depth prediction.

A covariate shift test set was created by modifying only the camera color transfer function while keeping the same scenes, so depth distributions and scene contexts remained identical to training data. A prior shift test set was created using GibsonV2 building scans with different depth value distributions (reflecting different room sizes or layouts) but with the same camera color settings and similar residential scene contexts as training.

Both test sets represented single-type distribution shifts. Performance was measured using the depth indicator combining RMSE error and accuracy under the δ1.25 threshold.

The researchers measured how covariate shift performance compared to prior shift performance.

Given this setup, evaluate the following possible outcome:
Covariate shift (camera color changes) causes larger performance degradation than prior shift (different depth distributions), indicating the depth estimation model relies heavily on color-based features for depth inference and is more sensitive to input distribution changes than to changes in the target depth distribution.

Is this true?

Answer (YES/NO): NO